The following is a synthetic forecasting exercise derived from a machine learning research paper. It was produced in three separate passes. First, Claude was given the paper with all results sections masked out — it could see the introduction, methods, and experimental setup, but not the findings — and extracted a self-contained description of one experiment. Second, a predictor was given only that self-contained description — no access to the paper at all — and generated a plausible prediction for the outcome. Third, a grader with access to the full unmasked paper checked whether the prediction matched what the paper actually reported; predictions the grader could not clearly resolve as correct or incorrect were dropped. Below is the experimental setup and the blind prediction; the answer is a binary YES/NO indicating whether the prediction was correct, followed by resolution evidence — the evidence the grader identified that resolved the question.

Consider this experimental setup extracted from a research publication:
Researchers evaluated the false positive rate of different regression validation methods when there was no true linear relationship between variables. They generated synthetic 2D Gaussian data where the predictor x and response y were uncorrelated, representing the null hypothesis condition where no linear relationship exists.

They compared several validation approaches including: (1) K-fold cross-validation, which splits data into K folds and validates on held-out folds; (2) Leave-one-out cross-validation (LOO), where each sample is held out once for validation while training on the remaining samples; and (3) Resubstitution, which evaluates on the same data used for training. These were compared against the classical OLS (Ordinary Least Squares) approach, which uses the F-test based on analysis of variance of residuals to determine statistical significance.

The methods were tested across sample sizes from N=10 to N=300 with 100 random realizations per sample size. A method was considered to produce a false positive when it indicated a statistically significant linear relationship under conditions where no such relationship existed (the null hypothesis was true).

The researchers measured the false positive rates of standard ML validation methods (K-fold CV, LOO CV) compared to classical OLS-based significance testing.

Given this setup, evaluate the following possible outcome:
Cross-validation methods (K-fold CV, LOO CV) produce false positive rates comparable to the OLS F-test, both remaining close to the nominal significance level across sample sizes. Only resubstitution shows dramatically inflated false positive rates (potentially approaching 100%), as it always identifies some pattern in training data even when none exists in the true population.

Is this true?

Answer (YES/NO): NO